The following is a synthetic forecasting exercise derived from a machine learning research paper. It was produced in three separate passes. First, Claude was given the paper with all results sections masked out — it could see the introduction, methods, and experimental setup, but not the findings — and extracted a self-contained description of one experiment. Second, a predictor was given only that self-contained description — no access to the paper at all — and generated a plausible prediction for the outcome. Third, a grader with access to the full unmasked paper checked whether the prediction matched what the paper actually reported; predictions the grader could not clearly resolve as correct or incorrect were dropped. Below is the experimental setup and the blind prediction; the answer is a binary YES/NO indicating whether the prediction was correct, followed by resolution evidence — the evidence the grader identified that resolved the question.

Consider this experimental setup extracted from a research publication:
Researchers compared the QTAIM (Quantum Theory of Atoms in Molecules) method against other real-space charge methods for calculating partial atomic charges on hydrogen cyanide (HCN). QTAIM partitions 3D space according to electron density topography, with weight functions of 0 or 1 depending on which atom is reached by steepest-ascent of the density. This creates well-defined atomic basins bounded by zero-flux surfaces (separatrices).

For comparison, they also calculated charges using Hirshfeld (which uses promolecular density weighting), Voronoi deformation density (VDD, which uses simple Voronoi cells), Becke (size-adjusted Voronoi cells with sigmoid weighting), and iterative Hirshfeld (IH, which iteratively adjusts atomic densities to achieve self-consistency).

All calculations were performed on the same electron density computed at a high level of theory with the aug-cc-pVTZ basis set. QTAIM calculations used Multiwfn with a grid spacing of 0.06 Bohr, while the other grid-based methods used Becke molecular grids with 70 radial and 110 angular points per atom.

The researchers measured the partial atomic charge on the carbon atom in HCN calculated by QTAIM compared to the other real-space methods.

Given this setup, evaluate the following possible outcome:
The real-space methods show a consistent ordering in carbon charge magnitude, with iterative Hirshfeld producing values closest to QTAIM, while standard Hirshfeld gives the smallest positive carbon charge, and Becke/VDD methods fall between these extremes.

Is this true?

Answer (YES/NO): NO